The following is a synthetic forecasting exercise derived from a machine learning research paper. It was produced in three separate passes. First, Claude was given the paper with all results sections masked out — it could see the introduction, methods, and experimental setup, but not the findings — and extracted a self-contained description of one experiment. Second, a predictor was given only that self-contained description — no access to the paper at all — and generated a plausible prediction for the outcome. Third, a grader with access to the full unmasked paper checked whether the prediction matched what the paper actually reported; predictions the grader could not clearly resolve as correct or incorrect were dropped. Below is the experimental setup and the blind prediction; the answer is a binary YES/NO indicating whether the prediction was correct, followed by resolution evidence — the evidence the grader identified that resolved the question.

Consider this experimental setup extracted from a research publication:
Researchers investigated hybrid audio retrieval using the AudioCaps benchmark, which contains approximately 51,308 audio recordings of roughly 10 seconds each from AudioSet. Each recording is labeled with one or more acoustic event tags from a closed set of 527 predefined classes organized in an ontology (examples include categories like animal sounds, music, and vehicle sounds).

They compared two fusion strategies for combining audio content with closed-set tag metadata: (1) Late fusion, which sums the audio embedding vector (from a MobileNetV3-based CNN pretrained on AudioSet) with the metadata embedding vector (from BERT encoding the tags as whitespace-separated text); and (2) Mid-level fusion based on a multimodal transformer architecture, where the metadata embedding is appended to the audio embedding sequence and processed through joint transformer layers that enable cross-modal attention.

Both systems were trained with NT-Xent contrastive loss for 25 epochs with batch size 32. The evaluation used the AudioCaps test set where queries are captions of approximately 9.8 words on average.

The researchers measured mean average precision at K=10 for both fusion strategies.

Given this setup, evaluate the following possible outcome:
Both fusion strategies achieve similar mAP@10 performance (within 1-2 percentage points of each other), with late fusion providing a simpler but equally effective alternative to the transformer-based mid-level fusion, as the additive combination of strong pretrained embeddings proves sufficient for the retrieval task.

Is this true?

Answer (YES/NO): YES